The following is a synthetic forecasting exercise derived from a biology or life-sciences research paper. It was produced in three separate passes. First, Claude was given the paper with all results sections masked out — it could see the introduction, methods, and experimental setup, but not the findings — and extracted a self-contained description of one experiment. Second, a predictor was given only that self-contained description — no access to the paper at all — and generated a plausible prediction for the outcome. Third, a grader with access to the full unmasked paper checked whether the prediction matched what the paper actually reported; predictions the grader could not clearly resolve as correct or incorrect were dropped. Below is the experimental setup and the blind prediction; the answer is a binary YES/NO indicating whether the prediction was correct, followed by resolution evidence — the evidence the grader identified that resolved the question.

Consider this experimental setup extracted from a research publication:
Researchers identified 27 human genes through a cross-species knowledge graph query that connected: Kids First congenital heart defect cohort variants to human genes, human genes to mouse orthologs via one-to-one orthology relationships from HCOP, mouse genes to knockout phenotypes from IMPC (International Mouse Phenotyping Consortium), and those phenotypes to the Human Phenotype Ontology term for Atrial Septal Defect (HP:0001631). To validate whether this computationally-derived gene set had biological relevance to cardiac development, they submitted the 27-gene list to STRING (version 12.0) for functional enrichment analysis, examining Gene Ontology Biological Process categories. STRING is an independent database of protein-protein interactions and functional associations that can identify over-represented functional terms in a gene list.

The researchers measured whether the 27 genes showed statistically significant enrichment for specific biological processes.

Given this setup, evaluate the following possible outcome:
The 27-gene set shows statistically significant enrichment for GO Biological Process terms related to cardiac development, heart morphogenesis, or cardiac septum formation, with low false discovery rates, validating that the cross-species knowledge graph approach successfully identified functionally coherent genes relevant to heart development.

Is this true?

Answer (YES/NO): YES